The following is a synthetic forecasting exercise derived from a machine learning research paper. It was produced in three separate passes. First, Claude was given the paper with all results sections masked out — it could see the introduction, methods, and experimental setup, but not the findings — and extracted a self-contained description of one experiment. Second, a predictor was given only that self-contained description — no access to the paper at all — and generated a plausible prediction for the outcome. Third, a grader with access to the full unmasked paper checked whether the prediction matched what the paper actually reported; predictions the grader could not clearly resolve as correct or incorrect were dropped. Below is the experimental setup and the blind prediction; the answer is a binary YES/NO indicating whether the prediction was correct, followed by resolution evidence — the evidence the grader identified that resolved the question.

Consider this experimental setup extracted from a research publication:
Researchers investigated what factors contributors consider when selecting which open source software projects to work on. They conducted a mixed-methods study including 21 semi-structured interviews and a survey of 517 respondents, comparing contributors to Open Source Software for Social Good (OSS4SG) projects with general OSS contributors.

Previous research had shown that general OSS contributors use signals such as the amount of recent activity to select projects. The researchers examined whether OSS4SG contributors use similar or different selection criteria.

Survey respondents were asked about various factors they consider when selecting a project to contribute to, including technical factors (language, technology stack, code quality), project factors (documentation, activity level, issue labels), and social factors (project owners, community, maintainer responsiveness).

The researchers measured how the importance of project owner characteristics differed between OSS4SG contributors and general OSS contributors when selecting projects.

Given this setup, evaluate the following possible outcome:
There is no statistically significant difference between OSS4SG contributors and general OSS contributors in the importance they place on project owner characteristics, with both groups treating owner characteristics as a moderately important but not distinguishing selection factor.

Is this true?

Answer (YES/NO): NO